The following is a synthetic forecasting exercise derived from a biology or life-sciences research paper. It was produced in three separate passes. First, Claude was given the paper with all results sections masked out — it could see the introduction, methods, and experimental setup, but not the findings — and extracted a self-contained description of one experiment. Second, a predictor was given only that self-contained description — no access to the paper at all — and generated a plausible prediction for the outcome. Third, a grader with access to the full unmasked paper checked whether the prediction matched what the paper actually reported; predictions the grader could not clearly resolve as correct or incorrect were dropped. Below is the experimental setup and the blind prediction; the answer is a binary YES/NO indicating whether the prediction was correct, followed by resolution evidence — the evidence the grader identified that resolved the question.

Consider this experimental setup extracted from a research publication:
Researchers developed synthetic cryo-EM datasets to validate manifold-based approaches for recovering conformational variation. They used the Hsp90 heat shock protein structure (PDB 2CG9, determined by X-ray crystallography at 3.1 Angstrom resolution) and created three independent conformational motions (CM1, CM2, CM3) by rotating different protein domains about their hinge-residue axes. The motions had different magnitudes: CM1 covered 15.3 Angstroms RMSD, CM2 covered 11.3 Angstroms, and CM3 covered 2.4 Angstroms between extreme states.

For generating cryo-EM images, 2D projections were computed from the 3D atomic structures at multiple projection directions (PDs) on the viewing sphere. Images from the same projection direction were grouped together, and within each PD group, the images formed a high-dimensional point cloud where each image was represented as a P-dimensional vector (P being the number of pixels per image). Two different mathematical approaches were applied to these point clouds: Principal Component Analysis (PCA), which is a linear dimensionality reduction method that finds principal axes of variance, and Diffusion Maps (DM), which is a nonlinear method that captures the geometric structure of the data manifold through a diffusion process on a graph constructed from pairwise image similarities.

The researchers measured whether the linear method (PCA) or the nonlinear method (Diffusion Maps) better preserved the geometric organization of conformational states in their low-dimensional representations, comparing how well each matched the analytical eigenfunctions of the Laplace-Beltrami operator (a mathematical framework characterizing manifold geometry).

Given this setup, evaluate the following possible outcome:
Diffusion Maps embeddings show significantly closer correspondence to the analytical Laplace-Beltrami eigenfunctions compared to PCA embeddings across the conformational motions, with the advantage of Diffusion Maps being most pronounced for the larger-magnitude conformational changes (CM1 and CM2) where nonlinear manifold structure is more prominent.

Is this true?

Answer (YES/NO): NO